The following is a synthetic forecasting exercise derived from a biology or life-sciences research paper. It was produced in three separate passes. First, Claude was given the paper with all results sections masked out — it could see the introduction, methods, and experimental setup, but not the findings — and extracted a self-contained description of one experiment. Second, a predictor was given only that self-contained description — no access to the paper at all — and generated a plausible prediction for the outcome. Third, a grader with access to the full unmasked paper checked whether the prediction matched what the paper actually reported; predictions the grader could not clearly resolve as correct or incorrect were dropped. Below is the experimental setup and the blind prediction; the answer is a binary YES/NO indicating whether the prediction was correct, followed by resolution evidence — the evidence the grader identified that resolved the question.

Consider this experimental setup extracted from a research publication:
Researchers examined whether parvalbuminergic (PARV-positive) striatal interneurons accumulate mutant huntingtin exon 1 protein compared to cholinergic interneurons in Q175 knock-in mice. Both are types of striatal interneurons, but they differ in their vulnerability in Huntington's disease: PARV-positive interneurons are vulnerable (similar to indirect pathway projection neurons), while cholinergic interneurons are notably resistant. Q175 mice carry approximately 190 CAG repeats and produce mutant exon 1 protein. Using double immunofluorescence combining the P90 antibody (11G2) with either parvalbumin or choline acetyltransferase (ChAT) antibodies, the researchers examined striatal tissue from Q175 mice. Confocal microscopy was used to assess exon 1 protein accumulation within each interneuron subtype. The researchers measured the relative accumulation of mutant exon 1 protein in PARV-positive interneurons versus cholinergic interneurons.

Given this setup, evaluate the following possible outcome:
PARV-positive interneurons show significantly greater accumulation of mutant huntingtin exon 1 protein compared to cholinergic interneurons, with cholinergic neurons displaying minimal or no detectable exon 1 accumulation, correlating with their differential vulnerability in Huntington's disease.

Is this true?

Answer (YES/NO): YES